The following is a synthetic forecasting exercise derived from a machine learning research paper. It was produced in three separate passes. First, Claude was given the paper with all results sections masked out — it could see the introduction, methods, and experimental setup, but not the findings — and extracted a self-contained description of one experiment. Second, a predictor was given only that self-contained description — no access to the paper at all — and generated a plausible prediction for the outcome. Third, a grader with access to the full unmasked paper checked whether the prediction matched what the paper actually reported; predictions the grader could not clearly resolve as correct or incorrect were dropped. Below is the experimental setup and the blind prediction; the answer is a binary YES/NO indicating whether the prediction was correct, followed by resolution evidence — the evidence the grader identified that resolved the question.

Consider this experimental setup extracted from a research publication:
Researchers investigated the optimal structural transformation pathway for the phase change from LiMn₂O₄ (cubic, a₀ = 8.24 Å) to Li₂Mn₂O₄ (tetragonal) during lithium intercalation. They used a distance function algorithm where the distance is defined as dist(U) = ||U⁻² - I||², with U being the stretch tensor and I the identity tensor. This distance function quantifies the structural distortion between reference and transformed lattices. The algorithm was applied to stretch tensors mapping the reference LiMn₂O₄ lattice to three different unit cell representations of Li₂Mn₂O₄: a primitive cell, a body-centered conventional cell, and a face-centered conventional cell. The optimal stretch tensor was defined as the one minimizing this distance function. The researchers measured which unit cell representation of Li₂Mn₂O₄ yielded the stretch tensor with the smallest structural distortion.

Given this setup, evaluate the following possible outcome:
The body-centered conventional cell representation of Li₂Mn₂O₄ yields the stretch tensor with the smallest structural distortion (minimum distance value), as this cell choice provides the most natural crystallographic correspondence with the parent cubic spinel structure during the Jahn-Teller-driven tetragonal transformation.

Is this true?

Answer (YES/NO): NO